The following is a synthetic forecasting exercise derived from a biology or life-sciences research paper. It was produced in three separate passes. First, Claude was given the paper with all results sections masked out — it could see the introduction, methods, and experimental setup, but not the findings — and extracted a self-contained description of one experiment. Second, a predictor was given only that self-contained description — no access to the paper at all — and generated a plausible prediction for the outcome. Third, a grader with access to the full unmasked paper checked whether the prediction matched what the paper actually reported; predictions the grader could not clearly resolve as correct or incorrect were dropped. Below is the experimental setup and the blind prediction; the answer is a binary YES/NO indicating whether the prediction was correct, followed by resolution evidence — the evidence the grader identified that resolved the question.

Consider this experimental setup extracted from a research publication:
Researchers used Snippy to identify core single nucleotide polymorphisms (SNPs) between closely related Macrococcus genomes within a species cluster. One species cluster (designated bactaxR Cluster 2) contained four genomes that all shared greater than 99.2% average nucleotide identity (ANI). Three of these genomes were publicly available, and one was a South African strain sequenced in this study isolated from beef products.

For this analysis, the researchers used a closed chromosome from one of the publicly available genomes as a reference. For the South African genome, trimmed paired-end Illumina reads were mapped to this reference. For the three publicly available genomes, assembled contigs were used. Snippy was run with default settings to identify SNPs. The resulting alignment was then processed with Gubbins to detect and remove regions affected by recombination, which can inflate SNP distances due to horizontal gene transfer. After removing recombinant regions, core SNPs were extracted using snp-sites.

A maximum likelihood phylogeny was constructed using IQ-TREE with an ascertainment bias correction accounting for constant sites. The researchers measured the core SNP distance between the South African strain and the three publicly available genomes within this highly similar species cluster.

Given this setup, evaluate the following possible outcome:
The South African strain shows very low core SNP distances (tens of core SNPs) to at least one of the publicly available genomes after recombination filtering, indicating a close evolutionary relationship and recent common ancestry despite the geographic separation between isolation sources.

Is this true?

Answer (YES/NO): NO